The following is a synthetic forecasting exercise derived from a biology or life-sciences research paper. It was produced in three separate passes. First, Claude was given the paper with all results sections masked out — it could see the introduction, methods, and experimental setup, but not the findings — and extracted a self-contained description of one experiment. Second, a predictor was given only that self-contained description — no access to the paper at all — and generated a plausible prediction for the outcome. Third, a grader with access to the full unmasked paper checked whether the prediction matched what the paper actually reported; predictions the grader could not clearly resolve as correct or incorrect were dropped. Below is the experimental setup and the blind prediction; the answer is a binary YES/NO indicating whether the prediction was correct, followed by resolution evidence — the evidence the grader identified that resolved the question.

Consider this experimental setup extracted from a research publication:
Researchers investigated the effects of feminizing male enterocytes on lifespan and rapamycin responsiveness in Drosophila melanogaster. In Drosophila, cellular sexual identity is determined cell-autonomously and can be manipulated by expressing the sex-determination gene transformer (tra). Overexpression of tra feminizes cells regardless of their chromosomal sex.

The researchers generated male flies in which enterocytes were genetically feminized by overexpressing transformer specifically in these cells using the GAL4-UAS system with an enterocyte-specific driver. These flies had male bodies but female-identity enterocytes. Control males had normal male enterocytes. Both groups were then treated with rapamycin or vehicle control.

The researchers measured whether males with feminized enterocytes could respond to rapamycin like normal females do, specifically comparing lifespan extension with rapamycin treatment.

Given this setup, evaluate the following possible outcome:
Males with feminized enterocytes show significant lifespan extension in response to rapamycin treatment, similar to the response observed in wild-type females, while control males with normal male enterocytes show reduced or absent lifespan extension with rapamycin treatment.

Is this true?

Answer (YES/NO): YES